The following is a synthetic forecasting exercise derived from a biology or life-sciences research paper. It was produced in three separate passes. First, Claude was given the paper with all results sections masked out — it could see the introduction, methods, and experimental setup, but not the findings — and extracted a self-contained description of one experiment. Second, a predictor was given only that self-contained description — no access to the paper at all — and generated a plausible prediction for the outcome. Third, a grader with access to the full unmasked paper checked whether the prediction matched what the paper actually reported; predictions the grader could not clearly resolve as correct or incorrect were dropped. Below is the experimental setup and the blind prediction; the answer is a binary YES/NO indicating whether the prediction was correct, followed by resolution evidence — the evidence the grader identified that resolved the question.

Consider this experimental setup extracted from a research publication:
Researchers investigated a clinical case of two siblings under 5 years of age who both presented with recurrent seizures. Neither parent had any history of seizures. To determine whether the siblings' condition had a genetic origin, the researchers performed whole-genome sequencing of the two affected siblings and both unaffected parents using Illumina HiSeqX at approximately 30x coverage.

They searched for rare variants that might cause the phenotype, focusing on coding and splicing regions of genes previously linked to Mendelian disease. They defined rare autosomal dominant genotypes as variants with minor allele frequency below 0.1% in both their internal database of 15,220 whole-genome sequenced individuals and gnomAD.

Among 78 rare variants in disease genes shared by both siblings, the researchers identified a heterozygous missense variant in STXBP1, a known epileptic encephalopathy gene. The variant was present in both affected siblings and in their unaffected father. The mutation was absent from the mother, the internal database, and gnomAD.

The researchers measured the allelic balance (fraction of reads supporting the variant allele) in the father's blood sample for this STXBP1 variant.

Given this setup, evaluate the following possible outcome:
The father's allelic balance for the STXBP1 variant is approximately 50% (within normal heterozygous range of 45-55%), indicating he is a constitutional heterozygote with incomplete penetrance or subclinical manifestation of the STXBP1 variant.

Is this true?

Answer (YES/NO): NO